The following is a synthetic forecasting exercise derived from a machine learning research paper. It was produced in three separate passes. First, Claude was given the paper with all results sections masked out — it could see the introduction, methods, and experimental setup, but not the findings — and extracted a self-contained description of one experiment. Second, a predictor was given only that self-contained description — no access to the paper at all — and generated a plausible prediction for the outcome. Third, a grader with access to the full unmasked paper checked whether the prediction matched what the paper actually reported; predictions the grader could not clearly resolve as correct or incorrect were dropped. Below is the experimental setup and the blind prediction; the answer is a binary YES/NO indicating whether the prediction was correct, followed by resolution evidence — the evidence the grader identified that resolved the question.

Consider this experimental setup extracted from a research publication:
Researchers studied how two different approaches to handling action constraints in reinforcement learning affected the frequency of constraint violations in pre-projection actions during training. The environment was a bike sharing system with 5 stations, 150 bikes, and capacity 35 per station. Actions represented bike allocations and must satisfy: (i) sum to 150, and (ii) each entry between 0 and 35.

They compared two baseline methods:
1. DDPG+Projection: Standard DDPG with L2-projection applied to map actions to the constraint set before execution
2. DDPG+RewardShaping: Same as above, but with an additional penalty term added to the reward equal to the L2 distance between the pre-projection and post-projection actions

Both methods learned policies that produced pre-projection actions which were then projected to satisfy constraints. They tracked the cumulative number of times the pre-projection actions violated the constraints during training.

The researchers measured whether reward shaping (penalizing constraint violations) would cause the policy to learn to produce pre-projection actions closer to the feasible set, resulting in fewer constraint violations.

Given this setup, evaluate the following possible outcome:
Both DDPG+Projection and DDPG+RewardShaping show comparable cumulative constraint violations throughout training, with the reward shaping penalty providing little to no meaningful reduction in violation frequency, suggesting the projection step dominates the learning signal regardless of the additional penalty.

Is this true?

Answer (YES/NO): YES